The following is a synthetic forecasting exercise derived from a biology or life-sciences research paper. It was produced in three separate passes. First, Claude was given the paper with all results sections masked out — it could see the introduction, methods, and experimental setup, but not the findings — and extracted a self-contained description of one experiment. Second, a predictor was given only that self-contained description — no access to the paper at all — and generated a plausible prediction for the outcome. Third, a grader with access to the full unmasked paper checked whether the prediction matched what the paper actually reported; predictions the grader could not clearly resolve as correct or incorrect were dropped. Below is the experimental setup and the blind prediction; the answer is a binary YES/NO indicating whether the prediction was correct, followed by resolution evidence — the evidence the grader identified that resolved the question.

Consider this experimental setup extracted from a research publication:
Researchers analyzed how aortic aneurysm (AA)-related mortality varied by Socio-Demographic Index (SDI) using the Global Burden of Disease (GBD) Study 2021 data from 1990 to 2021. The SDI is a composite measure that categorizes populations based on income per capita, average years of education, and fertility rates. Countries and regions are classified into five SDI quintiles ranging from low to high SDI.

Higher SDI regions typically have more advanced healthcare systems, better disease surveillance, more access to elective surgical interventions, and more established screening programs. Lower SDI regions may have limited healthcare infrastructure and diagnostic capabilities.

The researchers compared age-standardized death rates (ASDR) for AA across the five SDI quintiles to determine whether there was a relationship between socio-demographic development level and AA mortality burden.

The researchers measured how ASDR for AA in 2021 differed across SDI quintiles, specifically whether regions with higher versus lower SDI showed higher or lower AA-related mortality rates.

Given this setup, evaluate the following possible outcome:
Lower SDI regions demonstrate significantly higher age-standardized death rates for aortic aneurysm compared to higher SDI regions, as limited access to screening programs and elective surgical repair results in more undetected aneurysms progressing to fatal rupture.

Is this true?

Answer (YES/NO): NO